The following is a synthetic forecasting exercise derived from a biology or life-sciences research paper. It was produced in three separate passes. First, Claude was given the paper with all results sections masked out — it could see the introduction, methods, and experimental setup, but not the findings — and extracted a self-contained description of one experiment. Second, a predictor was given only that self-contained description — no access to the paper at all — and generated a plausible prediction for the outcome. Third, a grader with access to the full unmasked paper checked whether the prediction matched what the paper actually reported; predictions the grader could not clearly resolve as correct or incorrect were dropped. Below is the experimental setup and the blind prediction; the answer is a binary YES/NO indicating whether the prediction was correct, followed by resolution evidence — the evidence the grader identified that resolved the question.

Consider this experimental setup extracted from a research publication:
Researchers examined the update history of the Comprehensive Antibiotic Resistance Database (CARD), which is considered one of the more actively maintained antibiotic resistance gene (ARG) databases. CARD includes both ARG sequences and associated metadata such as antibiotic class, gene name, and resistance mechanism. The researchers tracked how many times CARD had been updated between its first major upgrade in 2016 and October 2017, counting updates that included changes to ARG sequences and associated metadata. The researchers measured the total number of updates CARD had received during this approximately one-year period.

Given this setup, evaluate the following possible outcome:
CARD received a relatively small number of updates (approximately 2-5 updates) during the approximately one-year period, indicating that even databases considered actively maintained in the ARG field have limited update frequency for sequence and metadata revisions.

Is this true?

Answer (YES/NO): NO